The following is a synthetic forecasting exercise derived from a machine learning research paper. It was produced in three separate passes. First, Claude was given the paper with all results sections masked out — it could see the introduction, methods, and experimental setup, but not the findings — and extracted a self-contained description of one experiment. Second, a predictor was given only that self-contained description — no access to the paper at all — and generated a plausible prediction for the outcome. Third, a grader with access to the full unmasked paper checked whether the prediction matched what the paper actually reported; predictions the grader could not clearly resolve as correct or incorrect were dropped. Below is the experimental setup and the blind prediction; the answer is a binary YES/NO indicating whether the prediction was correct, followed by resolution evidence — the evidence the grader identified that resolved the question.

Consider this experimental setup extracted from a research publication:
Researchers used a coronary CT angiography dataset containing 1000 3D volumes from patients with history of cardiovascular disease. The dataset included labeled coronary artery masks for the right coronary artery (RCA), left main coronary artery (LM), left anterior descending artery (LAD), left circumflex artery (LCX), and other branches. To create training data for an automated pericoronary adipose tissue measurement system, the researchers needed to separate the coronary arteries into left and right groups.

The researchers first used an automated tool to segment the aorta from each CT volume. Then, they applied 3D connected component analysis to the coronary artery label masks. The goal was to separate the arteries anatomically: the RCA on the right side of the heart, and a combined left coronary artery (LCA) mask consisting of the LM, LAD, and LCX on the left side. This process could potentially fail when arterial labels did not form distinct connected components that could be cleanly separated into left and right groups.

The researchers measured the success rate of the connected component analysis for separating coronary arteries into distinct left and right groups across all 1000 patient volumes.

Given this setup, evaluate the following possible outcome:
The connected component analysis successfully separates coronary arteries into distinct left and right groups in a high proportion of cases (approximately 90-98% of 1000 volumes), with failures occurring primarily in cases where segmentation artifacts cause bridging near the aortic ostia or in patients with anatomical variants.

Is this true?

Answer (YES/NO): YES